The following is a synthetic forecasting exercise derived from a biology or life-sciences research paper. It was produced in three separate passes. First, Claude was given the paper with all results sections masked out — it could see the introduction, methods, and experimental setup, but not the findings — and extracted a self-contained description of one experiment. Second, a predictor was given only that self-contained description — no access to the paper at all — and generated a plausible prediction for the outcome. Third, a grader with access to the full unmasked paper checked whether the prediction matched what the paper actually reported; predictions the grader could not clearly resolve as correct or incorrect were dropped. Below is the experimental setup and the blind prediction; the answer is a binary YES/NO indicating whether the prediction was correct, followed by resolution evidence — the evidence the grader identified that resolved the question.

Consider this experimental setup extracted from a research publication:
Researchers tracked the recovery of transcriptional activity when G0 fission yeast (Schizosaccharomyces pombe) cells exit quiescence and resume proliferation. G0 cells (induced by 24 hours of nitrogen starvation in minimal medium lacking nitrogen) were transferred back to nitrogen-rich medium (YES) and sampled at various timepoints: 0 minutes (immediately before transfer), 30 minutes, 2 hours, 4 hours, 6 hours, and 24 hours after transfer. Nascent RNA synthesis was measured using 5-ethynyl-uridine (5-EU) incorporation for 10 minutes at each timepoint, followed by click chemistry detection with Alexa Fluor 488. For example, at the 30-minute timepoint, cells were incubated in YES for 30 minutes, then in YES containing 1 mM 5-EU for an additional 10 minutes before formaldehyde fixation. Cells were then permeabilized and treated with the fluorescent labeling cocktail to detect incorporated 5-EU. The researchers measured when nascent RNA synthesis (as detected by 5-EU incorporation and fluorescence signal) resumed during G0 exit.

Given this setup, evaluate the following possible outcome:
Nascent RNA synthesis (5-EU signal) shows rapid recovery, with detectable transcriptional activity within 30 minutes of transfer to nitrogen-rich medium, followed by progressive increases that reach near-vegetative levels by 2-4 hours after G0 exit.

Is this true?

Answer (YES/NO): NO